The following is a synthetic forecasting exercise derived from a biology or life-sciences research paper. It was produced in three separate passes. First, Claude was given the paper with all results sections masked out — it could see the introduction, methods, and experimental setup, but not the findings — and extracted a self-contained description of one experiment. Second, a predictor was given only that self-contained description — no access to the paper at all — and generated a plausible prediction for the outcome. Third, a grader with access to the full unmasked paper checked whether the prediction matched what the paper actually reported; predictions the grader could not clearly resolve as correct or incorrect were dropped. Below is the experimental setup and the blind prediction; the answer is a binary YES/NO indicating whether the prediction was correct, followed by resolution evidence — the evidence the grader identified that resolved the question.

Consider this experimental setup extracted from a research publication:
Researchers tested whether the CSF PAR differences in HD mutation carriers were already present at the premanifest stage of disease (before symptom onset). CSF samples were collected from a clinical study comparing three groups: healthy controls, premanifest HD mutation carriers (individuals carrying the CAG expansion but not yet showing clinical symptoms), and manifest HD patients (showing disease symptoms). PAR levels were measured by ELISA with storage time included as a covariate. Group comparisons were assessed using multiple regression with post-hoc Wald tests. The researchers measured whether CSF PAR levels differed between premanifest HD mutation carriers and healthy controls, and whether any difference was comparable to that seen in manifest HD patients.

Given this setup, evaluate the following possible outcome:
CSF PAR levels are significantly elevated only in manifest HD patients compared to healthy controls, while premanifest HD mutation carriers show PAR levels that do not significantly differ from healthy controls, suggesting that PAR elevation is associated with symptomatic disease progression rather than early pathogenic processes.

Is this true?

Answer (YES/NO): NO